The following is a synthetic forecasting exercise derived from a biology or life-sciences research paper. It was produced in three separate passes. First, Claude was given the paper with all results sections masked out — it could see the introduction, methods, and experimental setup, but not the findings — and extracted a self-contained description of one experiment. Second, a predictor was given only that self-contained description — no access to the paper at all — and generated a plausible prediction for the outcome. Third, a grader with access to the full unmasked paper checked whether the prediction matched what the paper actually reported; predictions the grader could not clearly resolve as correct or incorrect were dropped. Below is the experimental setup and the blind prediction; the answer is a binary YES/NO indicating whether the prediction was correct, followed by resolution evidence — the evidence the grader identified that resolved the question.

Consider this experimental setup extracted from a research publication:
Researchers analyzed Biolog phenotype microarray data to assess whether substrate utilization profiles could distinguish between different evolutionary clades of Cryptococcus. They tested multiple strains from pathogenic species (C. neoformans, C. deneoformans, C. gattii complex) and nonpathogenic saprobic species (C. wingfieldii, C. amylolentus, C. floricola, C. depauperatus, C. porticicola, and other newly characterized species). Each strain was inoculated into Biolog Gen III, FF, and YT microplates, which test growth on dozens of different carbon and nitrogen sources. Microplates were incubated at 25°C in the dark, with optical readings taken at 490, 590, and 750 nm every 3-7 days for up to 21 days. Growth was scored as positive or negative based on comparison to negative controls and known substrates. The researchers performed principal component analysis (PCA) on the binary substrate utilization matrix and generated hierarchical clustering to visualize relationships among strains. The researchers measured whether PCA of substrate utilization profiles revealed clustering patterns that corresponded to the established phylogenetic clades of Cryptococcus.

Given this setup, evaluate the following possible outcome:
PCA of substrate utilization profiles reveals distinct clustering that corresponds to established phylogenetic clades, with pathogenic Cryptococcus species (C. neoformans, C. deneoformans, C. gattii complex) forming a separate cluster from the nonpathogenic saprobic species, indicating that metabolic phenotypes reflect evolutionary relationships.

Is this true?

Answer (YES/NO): NO